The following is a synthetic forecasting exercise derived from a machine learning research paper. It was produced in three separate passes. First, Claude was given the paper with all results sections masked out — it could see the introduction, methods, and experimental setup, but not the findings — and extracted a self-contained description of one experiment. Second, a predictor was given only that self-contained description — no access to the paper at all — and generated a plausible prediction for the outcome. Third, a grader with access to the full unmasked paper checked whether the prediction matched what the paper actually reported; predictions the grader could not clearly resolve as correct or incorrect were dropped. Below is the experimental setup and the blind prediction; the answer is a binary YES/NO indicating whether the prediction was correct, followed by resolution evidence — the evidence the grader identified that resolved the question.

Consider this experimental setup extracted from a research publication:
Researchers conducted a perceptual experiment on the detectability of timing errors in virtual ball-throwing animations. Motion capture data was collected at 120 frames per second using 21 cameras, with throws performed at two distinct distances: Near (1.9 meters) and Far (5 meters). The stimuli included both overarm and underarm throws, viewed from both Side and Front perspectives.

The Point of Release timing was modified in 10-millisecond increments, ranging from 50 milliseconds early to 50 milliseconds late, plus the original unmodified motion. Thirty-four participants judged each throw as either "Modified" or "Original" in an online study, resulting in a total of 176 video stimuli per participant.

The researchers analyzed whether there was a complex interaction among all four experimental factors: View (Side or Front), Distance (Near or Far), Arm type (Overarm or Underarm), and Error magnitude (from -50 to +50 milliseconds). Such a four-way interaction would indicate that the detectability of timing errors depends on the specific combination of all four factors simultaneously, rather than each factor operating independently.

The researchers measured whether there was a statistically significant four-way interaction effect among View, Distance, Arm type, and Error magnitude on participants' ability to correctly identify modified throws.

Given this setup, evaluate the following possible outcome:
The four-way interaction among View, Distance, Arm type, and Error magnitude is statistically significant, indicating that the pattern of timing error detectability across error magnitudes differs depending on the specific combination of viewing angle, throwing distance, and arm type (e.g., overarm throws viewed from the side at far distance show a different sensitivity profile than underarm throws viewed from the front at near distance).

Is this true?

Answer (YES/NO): YES